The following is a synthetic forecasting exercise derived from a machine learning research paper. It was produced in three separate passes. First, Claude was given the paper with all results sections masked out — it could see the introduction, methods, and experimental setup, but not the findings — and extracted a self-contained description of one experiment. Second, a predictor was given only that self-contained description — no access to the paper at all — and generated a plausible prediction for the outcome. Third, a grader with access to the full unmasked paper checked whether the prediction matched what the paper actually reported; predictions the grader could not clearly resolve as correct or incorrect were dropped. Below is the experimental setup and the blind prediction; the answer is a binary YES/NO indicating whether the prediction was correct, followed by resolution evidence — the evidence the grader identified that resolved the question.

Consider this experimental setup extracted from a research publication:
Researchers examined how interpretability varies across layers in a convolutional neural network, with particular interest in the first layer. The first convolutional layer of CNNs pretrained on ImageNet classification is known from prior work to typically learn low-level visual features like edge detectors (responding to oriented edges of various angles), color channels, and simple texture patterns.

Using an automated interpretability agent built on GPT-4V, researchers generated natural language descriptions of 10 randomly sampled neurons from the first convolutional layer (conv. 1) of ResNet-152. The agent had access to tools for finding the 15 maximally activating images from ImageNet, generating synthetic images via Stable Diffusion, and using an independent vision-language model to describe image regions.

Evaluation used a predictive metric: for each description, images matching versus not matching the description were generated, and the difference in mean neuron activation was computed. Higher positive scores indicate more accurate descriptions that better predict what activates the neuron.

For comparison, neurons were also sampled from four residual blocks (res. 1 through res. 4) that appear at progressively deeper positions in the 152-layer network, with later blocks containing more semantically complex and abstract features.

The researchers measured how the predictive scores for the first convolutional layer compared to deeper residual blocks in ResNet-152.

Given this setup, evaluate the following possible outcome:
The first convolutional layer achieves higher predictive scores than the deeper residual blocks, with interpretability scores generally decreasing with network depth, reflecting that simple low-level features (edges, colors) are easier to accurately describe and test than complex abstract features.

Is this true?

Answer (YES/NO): NO